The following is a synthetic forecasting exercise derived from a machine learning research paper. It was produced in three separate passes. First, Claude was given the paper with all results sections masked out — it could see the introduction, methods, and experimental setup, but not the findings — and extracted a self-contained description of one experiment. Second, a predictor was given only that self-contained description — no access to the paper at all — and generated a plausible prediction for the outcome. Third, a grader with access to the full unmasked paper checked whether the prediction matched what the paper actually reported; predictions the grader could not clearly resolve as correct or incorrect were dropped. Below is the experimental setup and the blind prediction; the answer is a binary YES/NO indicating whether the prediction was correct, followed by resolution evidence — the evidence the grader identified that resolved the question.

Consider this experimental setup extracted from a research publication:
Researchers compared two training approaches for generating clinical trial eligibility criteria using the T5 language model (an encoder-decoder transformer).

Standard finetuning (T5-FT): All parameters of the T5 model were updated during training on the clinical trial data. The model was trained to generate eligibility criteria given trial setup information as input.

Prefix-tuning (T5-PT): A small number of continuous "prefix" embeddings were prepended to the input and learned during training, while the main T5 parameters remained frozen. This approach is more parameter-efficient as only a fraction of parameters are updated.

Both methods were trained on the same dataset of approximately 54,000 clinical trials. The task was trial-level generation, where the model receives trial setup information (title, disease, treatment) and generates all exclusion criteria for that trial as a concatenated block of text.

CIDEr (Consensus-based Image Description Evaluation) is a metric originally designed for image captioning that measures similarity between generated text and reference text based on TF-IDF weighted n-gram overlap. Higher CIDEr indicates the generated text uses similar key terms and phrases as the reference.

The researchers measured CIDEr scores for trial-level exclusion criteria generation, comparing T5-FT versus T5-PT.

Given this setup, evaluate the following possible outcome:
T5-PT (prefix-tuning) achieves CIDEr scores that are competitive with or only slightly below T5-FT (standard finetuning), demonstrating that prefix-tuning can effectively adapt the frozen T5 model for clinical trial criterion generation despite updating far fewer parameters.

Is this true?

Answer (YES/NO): NO